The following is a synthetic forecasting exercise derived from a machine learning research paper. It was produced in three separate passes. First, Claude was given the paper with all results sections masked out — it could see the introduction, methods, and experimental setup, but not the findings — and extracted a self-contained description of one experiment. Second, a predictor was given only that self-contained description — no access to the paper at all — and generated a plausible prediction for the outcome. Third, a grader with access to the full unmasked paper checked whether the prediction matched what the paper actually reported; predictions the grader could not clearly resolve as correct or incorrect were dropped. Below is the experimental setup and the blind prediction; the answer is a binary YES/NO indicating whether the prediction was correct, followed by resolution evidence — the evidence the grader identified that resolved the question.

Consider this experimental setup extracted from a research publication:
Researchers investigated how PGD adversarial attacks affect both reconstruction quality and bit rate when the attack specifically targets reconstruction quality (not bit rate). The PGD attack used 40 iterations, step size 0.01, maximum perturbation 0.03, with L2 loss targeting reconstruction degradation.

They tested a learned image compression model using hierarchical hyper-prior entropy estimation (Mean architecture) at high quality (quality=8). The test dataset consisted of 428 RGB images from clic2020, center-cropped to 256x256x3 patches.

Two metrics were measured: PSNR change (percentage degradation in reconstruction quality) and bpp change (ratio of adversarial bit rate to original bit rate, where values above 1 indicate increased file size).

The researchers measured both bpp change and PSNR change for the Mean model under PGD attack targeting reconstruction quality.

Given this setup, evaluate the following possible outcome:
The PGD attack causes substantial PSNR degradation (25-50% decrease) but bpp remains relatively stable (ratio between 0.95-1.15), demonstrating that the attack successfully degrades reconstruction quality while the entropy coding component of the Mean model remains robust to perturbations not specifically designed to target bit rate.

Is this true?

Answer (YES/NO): NO